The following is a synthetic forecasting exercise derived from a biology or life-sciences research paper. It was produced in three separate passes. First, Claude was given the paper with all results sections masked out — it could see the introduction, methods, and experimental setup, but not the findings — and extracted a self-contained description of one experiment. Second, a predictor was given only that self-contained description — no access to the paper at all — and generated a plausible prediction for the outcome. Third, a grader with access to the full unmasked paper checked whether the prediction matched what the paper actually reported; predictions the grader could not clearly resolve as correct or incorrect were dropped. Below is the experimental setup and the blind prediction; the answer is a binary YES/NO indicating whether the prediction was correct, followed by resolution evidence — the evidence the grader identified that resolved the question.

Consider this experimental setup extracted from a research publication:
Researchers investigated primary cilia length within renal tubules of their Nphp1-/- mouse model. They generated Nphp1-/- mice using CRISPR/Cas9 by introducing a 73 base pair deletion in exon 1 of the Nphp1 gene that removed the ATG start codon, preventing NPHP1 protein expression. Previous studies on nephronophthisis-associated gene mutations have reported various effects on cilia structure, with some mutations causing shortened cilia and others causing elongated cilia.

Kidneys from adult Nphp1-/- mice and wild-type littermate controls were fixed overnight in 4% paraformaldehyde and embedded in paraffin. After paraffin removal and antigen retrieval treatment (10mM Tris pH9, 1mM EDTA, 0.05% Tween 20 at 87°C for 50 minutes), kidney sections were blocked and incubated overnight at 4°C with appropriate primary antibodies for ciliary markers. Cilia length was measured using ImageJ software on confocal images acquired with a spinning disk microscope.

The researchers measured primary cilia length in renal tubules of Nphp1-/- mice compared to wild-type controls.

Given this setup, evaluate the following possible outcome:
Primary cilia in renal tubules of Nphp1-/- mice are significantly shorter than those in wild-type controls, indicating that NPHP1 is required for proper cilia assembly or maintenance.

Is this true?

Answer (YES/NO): NO